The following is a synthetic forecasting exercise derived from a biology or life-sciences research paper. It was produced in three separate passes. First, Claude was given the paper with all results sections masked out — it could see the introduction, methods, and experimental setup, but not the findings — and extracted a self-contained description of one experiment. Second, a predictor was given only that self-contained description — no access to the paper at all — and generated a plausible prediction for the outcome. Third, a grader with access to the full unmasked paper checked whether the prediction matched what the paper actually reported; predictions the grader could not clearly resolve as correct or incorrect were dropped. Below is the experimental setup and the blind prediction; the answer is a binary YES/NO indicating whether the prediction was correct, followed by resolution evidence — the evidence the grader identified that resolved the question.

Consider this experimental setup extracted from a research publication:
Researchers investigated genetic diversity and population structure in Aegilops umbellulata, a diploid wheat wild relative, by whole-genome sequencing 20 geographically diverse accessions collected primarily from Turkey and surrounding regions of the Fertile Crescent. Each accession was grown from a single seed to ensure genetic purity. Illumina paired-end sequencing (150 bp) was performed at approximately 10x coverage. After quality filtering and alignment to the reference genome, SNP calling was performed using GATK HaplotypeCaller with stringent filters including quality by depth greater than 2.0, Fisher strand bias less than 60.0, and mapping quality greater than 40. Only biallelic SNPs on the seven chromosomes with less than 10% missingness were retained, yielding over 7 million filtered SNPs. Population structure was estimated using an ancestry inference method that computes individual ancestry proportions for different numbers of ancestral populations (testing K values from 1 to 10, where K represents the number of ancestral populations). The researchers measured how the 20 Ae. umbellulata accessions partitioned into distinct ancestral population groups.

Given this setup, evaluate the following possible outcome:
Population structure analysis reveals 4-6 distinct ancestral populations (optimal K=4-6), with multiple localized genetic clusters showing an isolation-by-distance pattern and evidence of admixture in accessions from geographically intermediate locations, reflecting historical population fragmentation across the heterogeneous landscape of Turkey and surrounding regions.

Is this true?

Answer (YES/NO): NO